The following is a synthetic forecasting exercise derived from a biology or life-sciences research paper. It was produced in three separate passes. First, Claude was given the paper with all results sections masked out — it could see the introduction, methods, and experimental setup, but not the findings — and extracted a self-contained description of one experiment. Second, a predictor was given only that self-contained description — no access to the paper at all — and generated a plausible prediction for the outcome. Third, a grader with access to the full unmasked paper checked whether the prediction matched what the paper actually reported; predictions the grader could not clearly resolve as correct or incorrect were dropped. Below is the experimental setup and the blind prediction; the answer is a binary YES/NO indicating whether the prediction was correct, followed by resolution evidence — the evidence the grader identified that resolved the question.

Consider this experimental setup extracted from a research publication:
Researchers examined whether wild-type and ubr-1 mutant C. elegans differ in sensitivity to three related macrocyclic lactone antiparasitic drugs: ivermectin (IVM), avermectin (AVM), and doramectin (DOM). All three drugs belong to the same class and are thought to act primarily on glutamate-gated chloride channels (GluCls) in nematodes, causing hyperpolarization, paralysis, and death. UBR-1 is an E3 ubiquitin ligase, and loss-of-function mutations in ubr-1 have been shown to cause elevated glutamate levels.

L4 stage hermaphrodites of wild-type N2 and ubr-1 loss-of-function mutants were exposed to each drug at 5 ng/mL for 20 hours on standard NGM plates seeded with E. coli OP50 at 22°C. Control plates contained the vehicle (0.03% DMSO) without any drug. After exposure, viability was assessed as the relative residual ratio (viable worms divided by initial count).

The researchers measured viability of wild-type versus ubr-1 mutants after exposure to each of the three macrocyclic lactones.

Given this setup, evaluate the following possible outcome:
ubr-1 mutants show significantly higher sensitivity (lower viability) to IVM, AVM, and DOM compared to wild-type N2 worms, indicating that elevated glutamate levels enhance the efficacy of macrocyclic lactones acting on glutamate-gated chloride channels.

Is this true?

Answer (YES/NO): NO